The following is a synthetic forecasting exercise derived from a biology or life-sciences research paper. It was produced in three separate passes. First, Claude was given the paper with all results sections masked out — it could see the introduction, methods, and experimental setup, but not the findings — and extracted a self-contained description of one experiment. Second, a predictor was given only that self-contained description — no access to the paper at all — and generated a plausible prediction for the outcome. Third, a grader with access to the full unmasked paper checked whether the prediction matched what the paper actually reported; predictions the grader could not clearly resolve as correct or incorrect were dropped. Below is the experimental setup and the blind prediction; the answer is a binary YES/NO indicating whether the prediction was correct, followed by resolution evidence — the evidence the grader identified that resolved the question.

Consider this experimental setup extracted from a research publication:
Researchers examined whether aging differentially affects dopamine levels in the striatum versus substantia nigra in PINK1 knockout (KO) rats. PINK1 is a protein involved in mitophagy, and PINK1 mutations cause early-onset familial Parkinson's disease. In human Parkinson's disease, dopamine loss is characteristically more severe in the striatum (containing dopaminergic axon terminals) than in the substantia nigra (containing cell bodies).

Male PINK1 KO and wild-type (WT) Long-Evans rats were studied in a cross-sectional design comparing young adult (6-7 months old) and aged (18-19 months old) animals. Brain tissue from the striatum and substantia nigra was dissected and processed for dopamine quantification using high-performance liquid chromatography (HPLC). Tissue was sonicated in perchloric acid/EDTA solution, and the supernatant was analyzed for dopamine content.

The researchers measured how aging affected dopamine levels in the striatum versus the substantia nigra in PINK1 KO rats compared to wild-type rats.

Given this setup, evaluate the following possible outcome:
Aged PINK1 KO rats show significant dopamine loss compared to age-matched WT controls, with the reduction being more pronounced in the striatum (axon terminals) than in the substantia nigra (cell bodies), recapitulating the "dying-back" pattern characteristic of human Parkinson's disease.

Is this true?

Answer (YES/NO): NO